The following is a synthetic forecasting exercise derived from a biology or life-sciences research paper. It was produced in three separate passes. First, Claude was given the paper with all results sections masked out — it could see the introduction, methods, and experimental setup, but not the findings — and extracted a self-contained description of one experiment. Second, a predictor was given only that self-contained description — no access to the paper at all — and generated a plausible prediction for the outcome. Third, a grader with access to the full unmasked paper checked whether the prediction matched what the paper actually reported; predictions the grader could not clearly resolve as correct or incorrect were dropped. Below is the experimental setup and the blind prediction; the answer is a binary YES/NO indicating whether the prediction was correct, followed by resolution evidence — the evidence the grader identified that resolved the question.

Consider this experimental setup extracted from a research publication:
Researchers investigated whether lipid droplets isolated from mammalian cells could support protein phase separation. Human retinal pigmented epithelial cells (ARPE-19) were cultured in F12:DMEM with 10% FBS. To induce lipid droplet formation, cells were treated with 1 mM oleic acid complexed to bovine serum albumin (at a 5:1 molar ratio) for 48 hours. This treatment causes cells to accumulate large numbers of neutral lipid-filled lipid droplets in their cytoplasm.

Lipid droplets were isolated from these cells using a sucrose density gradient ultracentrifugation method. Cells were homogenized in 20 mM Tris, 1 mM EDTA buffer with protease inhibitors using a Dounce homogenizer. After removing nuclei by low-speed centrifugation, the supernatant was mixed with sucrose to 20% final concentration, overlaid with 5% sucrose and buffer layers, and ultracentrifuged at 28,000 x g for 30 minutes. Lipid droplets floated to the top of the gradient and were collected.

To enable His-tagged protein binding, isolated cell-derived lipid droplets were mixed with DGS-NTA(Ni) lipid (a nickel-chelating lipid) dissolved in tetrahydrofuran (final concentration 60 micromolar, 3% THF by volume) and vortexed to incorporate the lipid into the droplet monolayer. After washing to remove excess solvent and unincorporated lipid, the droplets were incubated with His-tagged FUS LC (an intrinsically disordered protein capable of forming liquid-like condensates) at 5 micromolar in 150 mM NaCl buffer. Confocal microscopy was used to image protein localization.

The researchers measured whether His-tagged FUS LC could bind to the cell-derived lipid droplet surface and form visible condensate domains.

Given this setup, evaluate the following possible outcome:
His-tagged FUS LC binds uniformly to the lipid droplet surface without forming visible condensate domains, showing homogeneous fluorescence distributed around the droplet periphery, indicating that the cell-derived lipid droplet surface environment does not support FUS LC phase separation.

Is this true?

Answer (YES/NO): NO